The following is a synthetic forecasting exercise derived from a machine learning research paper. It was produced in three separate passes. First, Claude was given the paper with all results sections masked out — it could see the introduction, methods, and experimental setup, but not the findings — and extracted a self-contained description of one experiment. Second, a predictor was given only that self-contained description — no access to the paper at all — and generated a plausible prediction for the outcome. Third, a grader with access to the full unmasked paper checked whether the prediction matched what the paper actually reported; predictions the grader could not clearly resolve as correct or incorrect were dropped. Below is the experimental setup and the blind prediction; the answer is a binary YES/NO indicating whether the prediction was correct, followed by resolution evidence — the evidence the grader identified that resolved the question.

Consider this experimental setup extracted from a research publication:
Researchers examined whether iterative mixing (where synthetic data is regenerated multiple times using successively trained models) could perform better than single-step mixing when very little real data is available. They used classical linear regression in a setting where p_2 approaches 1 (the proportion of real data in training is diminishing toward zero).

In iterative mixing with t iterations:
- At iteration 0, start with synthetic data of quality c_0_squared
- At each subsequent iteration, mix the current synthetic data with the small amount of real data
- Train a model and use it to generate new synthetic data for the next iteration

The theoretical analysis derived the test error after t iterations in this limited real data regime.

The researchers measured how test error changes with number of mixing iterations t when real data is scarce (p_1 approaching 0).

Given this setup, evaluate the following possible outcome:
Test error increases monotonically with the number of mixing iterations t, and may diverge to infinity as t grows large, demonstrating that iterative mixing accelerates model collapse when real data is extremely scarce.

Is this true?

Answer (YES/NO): YES